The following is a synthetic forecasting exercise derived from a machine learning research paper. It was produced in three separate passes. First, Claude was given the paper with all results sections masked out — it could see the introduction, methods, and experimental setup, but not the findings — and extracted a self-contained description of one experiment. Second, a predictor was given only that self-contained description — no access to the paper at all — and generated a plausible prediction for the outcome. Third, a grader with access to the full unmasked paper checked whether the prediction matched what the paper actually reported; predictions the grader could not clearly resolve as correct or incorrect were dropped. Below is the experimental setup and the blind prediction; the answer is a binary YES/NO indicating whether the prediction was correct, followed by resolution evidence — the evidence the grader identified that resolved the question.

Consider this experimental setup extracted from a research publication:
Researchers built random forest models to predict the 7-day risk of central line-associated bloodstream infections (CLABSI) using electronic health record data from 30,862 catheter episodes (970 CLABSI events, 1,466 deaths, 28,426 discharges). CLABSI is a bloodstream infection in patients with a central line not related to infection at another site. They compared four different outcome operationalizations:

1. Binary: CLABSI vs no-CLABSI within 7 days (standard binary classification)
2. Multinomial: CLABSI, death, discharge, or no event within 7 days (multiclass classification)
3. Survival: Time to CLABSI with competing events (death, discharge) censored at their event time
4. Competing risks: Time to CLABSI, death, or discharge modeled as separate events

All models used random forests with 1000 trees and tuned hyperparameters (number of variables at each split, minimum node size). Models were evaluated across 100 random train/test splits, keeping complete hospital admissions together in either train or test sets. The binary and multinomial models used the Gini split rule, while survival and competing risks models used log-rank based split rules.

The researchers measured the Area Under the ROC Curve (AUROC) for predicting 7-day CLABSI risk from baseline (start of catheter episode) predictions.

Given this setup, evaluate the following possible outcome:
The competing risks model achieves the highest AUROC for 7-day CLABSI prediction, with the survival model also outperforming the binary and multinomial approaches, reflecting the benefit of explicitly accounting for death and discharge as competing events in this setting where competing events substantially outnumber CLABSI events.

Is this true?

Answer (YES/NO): NO